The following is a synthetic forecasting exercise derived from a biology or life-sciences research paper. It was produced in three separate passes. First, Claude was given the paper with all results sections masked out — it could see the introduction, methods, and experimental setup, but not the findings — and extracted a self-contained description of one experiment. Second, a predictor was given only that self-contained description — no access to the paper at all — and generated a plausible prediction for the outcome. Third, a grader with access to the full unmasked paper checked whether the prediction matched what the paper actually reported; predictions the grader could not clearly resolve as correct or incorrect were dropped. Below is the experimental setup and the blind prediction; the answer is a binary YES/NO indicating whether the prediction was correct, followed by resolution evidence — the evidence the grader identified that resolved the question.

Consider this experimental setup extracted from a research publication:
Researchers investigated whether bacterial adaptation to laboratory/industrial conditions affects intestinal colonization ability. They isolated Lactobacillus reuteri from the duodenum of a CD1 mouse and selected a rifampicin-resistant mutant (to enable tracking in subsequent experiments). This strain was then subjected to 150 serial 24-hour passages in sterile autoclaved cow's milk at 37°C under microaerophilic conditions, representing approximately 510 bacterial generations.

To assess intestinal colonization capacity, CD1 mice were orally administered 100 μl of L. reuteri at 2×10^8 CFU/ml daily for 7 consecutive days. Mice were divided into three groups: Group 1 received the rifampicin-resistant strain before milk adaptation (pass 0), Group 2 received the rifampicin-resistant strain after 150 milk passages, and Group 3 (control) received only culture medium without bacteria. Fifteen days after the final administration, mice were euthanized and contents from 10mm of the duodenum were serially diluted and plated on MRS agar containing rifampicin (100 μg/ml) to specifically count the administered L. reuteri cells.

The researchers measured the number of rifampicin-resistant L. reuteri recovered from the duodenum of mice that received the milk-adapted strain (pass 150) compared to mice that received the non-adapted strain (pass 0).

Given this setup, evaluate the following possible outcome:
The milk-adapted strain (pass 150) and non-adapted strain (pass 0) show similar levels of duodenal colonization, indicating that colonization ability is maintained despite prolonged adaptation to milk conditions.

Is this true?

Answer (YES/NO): NO